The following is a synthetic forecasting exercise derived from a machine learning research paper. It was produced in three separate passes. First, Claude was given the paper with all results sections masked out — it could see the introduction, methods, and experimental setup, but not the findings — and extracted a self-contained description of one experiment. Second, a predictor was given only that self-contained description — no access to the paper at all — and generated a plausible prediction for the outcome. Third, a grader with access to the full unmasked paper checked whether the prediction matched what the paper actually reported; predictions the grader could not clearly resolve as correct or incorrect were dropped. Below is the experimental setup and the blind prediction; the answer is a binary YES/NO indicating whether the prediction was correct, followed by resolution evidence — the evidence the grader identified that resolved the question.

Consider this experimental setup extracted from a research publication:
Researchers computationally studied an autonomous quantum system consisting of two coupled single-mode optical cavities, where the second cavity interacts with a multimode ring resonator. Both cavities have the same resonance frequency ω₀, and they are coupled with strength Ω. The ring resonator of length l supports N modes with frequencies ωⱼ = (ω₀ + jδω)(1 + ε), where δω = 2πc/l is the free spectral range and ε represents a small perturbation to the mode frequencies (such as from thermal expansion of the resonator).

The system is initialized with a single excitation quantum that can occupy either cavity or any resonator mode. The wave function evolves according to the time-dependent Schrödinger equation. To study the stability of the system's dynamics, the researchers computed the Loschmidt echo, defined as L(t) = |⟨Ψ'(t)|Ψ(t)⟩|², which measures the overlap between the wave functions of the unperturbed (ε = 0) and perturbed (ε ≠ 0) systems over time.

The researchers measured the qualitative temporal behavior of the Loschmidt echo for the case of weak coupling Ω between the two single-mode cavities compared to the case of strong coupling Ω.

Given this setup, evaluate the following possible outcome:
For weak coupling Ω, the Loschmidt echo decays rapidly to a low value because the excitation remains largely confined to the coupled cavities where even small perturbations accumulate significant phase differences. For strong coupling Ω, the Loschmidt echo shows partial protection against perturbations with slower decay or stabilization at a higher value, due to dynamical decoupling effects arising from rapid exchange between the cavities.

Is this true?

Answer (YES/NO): NO